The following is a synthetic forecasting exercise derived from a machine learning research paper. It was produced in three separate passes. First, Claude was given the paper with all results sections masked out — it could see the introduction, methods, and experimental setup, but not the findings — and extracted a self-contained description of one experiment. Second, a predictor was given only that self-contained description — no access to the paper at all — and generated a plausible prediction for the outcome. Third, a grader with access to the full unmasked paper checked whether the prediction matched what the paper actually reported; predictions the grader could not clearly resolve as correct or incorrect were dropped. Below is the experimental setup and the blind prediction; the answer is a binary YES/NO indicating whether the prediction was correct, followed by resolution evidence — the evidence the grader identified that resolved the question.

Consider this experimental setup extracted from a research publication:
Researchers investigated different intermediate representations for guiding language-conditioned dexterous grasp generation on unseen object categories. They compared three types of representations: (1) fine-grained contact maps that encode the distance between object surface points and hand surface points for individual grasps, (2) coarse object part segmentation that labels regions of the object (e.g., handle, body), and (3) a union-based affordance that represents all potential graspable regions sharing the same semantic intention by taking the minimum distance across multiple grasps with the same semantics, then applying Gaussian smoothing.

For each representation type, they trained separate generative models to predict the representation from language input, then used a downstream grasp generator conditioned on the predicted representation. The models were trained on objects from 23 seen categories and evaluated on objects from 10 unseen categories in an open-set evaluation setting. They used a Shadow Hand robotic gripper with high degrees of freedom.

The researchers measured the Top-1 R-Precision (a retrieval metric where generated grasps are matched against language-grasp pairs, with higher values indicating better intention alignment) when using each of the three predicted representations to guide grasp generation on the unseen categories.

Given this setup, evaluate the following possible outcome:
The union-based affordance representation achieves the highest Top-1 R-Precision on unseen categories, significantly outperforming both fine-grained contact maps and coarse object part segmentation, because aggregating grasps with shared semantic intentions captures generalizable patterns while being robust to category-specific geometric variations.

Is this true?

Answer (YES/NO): YES